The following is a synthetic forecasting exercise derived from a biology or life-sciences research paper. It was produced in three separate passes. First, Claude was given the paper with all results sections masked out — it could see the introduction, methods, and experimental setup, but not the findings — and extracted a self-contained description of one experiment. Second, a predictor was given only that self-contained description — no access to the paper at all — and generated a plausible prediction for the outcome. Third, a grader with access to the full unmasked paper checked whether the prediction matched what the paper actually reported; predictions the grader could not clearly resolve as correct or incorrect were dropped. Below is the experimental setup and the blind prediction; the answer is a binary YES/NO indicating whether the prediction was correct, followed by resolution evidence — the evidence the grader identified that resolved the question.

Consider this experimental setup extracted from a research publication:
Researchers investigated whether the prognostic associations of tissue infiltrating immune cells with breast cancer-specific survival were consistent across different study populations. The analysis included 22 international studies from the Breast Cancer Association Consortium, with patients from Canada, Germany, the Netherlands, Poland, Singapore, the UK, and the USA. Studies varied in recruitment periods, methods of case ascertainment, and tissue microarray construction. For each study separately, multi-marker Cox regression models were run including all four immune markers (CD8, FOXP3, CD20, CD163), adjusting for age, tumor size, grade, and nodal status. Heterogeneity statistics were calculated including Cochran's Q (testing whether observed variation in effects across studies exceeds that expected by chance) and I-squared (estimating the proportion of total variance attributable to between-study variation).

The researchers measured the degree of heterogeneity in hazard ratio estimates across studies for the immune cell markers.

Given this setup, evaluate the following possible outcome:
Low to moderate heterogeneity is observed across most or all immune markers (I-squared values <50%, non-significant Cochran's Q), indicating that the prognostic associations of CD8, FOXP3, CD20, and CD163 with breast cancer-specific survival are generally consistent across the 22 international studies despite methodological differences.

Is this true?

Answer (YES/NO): NO